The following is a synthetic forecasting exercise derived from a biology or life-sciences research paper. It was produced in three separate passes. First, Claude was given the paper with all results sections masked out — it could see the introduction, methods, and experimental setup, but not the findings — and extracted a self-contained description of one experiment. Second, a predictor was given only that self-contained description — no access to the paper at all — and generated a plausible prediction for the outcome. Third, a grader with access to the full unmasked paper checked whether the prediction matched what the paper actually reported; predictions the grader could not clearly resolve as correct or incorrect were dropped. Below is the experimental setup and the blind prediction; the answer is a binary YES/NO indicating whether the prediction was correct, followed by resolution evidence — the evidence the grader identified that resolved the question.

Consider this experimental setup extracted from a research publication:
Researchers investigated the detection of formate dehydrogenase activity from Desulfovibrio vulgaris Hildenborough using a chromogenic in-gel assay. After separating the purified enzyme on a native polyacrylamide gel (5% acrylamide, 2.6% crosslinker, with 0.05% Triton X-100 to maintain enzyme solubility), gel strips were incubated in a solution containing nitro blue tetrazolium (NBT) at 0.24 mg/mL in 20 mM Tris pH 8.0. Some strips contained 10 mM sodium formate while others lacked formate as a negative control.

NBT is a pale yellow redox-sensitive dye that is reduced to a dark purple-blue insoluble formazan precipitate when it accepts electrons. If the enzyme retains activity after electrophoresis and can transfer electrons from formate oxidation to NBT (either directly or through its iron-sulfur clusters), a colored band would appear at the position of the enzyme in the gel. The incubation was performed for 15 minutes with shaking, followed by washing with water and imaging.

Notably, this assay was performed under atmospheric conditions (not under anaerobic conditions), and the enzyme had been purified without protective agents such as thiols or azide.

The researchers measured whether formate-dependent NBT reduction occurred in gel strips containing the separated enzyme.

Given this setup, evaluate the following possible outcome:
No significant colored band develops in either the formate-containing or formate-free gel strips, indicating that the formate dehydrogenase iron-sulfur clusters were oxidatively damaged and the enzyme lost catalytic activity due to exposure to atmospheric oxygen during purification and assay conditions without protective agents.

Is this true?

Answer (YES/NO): NO